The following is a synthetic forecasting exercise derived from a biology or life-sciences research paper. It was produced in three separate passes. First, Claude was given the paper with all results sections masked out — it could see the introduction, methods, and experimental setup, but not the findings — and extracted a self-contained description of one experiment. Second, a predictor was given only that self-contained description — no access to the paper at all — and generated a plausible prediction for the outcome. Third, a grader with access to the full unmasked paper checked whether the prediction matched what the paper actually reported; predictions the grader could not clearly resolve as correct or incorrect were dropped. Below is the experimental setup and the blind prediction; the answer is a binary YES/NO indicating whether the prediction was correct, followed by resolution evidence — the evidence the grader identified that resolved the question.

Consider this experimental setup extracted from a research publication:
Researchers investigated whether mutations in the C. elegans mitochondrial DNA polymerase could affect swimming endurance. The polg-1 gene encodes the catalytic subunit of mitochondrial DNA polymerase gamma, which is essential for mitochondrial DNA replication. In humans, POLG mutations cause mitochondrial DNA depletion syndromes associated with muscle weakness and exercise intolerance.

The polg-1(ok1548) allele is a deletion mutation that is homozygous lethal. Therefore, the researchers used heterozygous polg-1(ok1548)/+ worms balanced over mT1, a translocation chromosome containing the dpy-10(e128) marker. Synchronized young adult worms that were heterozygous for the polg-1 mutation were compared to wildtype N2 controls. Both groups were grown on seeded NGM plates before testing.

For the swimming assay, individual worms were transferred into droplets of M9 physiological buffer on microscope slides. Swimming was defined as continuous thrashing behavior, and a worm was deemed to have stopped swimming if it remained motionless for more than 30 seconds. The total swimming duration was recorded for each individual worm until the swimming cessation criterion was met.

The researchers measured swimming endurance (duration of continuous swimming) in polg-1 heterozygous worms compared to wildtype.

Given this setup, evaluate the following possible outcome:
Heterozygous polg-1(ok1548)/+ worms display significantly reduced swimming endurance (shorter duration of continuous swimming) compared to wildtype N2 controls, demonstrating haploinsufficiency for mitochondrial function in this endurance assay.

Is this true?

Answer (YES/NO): NO